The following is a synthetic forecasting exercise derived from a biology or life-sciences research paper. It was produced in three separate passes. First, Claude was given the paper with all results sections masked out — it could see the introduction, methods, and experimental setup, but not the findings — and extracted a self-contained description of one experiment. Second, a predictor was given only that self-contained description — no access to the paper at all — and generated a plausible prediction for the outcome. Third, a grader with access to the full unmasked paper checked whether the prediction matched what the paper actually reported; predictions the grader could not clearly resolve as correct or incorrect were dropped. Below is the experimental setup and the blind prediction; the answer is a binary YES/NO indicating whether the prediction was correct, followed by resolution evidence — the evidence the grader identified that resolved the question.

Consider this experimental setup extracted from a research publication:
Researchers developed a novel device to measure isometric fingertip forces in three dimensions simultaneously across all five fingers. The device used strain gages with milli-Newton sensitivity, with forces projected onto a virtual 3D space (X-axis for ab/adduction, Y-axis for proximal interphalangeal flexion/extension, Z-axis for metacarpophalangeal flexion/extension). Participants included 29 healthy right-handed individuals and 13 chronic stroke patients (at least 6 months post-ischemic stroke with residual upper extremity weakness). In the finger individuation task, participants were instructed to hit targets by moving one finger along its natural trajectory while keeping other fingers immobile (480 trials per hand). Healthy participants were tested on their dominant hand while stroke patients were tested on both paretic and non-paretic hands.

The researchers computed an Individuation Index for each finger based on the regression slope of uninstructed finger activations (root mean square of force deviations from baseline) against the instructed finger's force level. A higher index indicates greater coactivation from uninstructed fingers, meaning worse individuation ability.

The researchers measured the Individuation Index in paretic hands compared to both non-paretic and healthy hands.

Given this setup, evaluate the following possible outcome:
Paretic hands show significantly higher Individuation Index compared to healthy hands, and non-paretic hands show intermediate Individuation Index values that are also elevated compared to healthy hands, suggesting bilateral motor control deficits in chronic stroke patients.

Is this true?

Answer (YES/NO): NO